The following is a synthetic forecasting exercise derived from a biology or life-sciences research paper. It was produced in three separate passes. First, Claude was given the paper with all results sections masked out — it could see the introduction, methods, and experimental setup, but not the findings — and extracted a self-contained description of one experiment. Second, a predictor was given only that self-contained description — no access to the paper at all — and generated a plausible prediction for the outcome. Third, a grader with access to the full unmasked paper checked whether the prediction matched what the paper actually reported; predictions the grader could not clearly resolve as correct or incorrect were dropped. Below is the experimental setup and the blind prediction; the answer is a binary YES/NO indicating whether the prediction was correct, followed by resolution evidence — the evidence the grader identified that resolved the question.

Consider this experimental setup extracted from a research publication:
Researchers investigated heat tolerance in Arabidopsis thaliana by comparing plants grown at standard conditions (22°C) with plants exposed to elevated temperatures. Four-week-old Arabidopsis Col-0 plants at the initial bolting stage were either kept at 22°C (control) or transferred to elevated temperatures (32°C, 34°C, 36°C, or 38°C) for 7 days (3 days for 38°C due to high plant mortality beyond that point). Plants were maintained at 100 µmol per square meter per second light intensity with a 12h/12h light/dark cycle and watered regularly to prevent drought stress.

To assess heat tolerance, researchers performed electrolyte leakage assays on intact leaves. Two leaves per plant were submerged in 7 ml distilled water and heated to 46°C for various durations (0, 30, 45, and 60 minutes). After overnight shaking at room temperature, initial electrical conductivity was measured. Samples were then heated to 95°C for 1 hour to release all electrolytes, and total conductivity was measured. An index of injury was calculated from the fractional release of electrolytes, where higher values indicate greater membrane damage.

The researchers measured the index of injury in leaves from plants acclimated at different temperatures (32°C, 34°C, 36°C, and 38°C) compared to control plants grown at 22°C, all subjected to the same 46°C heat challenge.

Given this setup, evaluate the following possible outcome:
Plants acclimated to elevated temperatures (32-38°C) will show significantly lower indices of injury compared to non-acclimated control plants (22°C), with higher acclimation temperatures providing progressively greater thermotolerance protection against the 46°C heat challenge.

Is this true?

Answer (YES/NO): NO